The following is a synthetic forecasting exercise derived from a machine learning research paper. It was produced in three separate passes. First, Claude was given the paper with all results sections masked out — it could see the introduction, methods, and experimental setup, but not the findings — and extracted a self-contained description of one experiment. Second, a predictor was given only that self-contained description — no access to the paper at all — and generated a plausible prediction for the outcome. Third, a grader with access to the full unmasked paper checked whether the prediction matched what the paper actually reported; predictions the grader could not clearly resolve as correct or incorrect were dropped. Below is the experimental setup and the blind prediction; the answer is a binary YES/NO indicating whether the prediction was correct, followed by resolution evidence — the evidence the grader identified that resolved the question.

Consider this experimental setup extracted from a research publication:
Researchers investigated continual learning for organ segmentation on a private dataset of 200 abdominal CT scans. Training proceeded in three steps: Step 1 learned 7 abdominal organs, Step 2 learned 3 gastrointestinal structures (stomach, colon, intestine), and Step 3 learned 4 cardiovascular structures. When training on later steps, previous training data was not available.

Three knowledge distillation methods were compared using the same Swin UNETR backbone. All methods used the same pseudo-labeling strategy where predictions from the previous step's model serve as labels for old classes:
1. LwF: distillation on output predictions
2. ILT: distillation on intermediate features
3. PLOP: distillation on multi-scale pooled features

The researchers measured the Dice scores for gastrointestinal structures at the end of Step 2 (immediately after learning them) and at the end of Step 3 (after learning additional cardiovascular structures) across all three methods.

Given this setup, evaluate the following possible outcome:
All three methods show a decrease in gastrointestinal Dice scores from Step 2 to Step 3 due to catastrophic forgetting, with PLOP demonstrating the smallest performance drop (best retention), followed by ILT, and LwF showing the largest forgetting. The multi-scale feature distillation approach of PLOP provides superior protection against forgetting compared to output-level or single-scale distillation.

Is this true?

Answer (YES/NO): NO